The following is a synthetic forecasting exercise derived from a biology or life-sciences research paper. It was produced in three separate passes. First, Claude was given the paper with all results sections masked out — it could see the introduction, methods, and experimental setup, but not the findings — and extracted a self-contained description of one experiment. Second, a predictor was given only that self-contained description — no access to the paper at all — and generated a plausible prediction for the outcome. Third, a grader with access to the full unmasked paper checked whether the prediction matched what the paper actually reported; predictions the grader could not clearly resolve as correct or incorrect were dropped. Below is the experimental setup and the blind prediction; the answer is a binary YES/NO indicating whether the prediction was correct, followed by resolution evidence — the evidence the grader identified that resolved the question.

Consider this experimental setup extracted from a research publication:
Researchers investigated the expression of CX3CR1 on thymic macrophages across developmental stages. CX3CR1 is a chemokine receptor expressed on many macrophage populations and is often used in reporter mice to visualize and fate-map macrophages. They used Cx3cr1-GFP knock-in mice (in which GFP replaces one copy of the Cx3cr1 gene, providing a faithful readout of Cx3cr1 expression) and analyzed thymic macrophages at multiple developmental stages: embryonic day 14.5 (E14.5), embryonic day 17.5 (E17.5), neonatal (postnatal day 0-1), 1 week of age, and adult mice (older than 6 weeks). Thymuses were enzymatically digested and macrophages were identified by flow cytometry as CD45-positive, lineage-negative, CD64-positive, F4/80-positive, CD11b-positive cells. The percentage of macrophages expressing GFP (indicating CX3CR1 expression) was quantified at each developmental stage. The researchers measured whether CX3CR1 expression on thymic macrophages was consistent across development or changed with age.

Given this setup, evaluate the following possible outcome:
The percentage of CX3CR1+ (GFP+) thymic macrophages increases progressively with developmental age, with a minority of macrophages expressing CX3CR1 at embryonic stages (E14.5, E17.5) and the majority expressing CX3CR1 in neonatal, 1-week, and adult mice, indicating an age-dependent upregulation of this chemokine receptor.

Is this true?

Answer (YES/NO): NO